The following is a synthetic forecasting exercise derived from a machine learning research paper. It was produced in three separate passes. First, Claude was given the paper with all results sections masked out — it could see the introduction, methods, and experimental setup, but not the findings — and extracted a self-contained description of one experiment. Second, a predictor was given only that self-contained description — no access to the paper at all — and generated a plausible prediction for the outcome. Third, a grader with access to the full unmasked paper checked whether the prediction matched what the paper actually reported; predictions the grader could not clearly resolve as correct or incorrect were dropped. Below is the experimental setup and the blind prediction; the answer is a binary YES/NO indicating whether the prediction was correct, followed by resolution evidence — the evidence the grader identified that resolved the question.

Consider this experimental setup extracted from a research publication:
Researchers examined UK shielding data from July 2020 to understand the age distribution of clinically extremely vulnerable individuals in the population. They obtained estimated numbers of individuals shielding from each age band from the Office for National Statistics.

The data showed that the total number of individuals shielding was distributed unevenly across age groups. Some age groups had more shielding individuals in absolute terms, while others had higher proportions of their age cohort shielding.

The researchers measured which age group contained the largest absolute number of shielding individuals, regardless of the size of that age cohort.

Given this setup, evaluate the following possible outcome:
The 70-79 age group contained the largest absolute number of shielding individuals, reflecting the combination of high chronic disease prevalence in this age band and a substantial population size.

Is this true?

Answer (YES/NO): NO